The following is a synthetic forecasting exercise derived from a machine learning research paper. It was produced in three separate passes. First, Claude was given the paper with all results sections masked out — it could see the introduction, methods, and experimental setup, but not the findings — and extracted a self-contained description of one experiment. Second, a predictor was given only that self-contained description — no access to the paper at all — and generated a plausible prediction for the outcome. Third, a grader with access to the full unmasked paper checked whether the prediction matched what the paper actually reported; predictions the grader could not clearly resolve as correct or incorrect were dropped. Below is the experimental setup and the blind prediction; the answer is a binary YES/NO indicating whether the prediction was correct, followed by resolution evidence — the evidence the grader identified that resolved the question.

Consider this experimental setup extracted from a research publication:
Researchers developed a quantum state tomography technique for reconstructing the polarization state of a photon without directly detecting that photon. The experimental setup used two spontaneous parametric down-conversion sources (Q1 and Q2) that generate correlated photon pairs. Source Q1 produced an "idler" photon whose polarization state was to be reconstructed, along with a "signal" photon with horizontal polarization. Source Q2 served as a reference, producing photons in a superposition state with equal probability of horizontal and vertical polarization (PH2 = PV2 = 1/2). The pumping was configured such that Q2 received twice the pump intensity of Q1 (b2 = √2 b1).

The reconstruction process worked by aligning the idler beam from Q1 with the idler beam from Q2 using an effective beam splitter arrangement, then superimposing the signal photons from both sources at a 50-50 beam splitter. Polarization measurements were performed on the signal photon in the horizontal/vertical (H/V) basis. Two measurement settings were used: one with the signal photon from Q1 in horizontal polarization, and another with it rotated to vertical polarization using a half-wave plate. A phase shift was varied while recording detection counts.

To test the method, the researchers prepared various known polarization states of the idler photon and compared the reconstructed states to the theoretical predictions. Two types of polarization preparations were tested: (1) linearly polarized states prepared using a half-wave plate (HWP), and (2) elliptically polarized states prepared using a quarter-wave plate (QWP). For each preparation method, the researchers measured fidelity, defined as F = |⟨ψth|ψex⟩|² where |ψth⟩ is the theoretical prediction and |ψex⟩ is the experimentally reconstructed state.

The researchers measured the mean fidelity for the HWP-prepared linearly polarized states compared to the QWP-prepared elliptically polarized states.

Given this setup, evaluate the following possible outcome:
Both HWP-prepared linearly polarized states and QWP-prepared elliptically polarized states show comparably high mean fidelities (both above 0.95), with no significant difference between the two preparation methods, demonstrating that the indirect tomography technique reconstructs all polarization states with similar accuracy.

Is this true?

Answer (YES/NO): NO